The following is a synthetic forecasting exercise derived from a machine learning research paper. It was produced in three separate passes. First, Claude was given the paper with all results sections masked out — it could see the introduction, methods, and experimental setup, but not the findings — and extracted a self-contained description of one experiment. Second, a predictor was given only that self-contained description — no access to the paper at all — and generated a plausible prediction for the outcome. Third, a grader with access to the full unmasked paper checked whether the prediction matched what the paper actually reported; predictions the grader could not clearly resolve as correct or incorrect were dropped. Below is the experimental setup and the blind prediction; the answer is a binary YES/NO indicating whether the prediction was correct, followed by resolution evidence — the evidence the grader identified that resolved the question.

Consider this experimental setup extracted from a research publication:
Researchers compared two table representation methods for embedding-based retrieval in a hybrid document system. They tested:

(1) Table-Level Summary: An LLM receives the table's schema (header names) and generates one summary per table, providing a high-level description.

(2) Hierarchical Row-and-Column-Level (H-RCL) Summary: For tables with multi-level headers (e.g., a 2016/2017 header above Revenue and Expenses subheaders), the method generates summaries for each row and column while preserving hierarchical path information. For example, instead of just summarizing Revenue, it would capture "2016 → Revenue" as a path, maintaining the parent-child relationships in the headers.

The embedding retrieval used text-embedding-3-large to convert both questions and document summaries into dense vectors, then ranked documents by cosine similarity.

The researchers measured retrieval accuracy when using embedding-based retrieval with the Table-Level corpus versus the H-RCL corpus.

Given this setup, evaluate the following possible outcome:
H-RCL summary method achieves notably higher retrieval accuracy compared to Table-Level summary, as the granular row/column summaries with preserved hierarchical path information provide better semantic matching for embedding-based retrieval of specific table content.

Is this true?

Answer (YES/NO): YES